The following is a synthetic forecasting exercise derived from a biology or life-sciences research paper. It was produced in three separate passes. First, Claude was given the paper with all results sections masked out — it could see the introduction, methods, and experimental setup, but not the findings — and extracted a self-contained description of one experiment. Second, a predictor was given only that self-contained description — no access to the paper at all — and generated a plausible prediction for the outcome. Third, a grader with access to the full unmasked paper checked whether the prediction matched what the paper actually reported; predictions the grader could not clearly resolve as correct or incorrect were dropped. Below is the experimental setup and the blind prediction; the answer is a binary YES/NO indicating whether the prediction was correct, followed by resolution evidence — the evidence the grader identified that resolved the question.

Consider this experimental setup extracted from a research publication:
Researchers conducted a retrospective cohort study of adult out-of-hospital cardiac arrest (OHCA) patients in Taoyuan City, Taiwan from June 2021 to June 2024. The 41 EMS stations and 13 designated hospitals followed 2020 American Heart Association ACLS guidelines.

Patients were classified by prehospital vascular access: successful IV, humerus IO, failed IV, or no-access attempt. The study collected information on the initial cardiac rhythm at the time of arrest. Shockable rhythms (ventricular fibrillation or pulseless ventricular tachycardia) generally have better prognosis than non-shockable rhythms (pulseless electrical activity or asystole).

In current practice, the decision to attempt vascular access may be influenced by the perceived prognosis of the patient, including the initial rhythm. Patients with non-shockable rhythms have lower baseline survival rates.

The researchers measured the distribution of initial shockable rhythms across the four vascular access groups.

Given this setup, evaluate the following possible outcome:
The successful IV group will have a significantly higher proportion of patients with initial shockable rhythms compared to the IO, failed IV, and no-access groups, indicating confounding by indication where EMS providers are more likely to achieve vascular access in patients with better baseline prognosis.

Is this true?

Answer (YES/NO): NO